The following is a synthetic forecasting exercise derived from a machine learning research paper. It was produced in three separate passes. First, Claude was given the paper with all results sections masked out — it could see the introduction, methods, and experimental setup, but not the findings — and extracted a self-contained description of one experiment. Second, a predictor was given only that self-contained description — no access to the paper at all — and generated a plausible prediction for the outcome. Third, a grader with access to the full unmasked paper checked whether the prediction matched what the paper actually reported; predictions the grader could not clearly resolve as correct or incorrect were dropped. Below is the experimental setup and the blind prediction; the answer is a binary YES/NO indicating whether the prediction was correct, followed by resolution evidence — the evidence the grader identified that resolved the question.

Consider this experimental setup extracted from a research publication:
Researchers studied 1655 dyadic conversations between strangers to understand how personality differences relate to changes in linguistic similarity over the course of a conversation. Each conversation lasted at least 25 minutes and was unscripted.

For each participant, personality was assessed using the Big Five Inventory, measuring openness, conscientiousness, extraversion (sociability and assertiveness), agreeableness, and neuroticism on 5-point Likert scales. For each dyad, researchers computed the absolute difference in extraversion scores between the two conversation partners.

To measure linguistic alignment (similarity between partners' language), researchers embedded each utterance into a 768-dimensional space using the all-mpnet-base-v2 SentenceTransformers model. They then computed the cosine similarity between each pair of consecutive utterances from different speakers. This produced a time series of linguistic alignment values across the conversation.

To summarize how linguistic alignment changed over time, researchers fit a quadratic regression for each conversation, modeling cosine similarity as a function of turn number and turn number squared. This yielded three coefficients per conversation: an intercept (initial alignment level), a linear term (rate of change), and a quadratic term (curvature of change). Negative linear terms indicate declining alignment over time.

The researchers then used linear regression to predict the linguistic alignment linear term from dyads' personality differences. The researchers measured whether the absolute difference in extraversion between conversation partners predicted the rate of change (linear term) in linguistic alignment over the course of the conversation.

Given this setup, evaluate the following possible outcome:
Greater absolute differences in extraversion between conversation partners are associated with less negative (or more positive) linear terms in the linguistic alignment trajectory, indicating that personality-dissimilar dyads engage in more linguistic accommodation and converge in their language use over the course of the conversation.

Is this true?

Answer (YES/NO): NO